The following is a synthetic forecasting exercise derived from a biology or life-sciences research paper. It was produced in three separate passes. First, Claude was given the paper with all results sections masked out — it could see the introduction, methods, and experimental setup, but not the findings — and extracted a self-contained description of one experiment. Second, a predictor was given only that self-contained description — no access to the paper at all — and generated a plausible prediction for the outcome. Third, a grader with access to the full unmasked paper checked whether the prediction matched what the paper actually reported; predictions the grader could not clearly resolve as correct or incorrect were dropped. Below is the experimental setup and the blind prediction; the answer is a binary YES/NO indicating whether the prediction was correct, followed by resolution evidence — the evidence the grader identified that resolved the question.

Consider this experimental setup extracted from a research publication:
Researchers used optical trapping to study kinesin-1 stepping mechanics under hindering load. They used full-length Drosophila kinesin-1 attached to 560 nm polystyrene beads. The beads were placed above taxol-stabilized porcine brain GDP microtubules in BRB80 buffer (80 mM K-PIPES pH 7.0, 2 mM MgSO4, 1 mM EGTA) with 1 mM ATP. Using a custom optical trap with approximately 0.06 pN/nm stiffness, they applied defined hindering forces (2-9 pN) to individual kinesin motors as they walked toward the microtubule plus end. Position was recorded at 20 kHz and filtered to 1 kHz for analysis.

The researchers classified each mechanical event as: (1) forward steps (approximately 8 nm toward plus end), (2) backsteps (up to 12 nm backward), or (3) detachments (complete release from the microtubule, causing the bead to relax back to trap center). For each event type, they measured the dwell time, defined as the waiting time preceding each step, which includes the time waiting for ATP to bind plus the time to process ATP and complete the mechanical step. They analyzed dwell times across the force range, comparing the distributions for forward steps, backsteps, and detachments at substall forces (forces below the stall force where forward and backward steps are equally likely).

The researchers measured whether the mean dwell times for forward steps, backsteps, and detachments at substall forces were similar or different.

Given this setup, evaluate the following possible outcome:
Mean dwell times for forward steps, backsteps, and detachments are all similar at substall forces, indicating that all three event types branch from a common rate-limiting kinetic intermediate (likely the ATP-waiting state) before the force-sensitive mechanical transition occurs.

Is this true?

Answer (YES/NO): NO